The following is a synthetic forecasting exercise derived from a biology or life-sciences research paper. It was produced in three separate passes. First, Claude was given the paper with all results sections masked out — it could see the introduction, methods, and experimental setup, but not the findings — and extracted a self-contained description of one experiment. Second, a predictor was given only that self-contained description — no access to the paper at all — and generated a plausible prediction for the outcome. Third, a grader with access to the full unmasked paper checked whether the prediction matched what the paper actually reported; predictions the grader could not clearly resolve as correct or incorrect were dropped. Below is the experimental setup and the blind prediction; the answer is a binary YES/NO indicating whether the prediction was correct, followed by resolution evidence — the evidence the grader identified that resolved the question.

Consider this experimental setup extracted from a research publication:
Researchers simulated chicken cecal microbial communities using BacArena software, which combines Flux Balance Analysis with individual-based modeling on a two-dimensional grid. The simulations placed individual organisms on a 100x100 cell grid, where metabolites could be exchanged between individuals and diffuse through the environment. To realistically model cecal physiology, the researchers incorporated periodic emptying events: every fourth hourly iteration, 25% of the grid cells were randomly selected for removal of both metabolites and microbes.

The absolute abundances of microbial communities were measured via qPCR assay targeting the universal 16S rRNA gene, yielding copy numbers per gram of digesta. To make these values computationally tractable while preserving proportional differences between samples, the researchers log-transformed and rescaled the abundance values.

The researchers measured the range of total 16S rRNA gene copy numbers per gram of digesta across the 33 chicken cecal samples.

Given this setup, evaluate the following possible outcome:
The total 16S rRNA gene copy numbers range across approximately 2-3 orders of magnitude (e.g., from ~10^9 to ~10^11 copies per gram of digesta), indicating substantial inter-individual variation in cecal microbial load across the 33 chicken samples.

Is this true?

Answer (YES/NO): YES